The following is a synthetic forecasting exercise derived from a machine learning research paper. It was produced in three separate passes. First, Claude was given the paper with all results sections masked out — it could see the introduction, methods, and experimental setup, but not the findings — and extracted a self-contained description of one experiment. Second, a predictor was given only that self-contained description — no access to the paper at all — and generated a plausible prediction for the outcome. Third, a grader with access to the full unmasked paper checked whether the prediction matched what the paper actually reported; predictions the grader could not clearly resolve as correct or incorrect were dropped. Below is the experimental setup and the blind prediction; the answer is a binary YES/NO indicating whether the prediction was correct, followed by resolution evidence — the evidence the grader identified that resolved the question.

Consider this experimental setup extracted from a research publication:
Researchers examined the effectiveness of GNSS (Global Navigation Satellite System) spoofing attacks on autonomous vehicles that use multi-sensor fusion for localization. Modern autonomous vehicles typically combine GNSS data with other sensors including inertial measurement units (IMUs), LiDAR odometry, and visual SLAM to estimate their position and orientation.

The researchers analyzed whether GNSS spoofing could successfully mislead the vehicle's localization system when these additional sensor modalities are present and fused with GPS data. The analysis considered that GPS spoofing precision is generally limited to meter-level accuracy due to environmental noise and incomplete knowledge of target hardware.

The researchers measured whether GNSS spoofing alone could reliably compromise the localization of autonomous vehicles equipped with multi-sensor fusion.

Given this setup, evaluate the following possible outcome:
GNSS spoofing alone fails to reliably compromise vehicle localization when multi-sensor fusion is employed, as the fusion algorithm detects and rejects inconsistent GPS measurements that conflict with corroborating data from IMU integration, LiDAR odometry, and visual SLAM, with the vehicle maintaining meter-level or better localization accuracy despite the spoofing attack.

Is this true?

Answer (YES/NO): NO